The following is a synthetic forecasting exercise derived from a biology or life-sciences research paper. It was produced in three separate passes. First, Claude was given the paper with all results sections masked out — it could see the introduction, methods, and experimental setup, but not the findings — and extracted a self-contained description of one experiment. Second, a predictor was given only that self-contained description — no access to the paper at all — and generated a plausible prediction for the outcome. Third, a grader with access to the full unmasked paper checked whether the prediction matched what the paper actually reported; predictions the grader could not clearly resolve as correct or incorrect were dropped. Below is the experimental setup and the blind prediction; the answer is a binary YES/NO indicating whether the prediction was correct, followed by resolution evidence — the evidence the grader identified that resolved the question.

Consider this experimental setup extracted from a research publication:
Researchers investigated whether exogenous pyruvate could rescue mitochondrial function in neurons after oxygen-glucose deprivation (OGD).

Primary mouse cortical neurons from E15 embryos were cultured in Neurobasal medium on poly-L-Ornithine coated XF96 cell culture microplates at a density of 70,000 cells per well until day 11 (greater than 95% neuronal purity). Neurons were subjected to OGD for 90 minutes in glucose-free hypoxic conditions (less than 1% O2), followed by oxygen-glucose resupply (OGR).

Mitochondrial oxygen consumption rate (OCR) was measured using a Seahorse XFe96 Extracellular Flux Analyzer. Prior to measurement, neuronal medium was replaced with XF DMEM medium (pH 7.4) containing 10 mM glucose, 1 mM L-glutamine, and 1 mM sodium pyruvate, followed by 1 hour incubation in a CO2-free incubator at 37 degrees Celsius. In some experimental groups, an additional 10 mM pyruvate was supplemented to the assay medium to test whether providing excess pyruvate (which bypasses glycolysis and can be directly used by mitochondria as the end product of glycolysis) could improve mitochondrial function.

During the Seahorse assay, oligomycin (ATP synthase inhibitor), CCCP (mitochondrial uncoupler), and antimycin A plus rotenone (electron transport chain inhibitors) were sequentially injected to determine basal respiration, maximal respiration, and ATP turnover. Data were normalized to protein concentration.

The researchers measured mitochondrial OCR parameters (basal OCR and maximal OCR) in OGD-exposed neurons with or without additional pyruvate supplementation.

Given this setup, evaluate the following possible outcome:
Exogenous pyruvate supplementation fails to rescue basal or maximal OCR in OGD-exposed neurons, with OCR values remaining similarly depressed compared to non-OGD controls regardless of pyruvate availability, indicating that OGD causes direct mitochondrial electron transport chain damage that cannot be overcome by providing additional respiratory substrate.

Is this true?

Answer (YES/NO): NO